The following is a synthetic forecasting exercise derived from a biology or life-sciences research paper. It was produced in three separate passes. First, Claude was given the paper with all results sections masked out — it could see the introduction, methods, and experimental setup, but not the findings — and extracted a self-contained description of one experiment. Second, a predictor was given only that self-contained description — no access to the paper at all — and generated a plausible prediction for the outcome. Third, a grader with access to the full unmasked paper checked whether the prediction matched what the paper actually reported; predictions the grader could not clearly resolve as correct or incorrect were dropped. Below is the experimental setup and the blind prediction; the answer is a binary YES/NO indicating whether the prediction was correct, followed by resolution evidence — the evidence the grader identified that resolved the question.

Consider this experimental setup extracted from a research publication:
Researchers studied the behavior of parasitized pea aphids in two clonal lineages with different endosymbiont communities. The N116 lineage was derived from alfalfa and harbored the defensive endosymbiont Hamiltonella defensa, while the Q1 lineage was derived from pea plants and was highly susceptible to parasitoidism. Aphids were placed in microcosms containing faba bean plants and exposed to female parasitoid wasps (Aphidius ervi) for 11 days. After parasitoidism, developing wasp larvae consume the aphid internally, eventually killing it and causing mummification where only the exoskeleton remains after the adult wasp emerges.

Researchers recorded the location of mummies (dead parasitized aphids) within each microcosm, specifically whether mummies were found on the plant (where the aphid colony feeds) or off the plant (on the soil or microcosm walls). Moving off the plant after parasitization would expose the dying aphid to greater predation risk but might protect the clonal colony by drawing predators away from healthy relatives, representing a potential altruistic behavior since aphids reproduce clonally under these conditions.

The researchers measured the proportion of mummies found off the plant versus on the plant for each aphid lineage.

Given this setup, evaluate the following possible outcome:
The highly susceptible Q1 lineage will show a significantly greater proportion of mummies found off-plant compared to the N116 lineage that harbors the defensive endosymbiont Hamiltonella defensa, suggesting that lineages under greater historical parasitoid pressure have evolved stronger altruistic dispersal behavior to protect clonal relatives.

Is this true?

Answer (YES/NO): NO